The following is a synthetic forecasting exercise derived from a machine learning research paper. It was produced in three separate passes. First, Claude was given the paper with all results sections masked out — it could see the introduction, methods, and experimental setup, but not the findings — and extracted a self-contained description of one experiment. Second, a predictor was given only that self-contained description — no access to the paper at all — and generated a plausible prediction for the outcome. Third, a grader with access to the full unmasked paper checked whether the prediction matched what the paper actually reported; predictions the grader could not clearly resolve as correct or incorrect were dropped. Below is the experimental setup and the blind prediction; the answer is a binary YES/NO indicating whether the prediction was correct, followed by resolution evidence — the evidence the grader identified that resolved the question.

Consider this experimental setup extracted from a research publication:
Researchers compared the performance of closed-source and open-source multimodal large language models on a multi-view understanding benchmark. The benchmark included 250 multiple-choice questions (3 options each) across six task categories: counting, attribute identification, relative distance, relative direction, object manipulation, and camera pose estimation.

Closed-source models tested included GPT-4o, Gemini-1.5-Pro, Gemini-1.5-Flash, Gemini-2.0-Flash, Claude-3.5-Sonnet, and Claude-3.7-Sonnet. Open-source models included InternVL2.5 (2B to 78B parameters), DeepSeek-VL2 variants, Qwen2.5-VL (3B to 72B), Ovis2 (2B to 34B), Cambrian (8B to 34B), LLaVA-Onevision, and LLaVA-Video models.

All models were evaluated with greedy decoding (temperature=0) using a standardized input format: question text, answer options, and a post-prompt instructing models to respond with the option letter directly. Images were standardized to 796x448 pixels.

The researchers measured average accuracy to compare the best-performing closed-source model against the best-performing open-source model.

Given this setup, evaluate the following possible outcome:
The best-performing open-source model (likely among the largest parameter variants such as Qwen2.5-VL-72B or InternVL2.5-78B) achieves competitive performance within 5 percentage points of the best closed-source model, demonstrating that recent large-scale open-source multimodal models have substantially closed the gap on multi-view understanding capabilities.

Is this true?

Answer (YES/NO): YES